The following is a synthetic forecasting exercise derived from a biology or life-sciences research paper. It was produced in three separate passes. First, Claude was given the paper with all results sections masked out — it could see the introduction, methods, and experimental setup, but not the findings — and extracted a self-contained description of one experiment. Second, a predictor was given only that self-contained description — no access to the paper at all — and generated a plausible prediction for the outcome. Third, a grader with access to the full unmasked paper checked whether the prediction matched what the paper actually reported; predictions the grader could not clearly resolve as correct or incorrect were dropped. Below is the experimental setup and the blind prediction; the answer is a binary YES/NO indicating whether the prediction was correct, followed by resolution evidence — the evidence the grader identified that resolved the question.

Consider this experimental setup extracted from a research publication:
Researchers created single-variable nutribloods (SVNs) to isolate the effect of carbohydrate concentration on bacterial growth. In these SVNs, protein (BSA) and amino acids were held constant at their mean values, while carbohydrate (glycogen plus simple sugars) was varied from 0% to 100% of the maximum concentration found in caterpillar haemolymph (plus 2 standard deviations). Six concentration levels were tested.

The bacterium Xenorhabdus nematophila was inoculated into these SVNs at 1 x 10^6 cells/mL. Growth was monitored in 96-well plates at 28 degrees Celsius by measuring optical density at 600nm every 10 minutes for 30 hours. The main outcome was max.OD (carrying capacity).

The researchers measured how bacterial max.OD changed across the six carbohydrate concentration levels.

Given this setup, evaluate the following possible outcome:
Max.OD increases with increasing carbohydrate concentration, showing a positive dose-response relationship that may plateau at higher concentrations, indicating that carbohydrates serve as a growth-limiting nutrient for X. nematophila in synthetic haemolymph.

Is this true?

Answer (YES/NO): YES